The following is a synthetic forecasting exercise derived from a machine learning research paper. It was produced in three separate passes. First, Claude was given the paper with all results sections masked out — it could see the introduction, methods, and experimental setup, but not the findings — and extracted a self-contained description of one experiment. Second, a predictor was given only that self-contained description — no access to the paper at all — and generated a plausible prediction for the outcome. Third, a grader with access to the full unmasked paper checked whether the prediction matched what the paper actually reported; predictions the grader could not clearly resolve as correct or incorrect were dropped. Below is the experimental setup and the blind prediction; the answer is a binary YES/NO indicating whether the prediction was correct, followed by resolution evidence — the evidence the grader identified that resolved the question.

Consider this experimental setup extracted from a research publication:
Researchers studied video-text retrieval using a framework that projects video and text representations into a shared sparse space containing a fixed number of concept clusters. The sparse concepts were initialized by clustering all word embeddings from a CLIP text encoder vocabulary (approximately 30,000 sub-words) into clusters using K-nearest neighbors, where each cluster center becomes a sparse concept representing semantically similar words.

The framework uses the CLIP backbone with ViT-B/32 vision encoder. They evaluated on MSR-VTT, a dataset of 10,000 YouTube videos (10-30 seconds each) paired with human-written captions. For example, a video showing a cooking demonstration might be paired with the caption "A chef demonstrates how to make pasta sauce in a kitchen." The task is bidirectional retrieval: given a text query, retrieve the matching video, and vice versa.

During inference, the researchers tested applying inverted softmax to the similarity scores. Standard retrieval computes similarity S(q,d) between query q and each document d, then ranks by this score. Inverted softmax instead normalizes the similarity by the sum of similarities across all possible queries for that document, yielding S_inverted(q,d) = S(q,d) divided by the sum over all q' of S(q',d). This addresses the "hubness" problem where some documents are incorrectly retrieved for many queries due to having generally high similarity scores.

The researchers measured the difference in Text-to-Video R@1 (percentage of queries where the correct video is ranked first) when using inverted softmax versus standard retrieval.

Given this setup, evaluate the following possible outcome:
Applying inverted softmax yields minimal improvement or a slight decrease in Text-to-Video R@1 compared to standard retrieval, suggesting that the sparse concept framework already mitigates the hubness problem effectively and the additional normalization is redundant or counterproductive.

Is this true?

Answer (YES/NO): NO